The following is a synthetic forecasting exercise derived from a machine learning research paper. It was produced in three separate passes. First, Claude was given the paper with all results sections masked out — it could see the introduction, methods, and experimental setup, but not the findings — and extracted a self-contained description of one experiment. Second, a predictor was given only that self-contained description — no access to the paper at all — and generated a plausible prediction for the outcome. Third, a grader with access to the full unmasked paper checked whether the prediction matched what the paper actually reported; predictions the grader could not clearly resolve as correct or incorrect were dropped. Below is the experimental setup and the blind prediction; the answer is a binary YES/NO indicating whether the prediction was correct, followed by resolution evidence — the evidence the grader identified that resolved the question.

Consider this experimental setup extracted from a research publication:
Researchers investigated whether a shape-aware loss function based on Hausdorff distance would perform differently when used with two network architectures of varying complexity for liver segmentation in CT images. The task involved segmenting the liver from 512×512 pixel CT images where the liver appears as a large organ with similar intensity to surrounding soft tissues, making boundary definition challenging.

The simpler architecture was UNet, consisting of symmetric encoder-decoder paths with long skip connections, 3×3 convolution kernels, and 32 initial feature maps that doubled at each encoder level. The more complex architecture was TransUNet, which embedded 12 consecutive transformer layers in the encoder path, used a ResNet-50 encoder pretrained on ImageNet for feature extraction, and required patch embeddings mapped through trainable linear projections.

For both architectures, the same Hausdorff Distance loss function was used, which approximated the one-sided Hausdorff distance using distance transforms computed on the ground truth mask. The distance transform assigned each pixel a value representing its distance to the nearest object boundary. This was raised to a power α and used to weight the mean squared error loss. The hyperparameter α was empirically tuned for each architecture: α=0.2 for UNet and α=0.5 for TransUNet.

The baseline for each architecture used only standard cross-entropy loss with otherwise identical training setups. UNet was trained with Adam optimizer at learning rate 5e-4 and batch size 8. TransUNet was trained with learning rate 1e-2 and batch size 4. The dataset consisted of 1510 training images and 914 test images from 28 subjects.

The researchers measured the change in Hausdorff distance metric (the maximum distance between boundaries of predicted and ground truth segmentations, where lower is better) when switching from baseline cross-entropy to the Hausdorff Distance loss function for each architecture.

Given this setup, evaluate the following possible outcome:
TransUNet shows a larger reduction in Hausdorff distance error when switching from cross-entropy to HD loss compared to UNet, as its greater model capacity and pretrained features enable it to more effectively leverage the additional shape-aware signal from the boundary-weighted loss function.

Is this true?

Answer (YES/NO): NO